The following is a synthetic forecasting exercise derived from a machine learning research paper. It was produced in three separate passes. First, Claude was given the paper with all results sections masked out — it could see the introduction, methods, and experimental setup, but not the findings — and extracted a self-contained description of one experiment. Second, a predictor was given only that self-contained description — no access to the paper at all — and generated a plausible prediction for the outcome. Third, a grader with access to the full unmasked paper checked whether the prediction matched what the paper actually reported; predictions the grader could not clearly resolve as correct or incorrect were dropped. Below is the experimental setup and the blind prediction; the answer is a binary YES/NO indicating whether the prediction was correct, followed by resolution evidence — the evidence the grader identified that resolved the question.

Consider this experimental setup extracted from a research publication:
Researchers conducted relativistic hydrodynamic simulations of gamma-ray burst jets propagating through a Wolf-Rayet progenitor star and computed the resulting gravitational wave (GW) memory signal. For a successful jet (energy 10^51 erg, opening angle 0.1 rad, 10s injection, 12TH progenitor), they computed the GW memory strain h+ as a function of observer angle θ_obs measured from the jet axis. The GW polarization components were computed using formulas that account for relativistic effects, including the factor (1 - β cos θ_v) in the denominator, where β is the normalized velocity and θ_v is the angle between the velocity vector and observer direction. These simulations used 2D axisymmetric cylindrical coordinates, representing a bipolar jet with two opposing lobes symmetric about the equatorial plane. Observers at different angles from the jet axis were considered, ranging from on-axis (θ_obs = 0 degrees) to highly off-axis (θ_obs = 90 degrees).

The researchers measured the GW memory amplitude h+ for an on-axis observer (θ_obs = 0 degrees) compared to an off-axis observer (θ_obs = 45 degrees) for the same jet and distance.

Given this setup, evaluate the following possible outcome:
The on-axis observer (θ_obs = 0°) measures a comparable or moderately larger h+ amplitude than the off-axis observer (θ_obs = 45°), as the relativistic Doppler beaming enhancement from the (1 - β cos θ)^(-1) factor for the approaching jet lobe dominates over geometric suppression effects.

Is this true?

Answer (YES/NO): NO